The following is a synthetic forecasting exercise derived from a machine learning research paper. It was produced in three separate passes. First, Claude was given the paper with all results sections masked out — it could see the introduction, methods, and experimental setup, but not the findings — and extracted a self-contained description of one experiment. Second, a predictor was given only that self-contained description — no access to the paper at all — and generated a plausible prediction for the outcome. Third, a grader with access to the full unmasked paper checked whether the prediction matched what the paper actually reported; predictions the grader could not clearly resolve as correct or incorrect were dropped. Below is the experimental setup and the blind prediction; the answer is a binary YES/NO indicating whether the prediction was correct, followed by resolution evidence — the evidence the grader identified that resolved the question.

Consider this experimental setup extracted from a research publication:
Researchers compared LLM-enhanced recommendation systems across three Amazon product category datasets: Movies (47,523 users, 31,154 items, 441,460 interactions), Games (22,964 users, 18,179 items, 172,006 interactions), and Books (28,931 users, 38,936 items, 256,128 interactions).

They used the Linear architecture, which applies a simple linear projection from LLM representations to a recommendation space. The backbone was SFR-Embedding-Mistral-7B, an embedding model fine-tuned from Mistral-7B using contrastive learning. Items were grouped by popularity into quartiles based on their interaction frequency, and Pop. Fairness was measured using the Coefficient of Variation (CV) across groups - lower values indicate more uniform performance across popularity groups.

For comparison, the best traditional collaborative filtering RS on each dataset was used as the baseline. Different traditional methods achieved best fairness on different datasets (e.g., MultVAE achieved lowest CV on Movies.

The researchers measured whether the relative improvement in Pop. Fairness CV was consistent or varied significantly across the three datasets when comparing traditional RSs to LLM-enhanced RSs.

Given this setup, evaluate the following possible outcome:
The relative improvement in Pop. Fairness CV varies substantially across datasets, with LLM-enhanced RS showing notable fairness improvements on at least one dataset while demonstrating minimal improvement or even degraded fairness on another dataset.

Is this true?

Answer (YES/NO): NO